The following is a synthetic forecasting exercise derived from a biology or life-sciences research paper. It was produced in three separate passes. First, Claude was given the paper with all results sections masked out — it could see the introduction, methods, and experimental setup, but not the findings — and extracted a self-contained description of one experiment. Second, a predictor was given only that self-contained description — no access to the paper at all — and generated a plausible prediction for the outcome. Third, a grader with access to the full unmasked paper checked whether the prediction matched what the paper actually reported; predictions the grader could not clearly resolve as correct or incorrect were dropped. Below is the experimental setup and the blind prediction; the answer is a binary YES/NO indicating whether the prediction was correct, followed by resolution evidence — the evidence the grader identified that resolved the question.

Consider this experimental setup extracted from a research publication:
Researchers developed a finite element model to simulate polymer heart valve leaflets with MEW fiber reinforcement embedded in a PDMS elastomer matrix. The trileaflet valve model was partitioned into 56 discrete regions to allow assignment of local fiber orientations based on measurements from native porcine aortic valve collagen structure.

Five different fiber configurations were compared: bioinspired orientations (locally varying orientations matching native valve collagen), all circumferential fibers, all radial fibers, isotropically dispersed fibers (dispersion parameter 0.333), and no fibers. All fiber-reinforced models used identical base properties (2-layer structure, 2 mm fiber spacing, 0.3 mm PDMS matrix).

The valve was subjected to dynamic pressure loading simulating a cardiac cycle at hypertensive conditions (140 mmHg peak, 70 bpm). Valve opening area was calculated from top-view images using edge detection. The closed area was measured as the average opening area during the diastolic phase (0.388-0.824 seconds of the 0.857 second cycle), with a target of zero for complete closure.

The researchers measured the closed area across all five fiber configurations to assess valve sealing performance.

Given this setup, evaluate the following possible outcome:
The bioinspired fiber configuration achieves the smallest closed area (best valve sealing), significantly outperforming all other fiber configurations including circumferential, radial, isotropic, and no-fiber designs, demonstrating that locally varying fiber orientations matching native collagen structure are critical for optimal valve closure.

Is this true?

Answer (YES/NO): NO